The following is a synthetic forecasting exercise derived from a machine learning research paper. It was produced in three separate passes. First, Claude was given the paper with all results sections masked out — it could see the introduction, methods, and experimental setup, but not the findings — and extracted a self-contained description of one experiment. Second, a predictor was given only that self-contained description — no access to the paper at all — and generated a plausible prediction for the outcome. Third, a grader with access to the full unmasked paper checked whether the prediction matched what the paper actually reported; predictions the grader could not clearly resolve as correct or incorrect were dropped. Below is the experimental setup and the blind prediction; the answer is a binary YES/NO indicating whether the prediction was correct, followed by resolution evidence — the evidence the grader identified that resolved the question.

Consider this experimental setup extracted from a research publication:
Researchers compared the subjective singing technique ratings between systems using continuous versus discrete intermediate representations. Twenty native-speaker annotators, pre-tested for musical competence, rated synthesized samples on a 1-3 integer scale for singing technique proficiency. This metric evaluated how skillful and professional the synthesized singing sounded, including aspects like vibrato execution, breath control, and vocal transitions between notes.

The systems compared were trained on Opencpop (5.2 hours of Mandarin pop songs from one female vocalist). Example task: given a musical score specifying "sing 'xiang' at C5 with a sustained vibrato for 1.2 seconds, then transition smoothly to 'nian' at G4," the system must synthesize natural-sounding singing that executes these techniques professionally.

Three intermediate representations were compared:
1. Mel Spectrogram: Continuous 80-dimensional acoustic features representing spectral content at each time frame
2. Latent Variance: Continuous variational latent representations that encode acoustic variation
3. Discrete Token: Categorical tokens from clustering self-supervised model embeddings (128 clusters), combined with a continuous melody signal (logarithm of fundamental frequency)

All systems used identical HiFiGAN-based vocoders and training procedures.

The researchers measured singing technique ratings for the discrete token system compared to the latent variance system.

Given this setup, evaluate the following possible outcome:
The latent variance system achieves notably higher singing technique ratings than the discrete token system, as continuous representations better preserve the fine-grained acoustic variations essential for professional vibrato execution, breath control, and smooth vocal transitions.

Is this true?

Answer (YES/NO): NO